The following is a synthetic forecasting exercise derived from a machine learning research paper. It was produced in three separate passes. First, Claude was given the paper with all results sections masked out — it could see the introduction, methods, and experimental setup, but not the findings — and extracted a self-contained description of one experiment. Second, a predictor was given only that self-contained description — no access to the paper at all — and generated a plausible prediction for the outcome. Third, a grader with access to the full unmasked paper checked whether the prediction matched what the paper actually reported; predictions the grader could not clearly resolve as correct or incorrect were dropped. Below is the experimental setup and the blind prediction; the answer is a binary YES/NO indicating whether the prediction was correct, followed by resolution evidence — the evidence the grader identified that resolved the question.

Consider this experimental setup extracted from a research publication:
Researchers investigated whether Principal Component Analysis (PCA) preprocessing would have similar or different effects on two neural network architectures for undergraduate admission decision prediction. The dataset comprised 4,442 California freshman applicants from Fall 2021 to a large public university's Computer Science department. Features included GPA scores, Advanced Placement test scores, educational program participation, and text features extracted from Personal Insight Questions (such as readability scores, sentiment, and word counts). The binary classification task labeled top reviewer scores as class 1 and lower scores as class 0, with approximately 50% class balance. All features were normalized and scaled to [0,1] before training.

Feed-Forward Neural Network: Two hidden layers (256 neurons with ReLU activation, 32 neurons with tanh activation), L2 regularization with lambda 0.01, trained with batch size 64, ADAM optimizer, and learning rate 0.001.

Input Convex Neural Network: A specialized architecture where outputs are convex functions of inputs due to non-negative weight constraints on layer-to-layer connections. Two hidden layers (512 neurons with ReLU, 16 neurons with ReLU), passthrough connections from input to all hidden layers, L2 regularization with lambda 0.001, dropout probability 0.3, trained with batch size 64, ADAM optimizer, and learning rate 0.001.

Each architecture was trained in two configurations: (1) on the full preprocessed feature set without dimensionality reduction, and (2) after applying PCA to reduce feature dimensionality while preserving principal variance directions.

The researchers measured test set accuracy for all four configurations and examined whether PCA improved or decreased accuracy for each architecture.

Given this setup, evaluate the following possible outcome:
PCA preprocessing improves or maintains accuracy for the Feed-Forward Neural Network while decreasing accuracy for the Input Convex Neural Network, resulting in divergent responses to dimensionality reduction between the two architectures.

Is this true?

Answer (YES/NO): YES